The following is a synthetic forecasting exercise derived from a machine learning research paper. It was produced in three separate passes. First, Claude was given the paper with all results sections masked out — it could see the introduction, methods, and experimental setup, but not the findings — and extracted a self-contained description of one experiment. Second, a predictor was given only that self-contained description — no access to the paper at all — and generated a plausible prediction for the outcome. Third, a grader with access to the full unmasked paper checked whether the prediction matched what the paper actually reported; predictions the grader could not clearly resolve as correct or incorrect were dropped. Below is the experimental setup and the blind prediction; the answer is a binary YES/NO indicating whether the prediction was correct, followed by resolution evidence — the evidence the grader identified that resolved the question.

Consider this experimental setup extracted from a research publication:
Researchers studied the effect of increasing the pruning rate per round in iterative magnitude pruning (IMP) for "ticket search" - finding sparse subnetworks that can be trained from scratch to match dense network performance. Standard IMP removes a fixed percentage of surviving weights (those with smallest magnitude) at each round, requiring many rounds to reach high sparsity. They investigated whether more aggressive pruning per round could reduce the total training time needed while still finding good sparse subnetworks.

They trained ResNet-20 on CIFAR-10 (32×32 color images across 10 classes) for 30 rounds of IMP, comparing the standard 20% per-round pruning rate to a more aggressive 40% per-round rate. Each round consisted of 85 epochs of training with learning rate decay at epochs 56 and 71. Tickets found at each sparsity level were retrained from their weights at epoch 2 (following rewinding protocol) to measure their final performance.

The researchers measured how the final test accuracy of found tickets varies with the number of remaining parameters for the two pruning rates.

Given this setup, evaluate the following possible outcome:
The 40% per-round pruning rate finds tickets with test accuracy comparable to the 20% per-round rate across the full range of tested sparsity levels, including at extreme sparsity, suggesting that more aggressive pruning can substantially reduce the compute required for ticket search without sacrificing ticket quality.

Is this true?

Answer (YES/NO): NO